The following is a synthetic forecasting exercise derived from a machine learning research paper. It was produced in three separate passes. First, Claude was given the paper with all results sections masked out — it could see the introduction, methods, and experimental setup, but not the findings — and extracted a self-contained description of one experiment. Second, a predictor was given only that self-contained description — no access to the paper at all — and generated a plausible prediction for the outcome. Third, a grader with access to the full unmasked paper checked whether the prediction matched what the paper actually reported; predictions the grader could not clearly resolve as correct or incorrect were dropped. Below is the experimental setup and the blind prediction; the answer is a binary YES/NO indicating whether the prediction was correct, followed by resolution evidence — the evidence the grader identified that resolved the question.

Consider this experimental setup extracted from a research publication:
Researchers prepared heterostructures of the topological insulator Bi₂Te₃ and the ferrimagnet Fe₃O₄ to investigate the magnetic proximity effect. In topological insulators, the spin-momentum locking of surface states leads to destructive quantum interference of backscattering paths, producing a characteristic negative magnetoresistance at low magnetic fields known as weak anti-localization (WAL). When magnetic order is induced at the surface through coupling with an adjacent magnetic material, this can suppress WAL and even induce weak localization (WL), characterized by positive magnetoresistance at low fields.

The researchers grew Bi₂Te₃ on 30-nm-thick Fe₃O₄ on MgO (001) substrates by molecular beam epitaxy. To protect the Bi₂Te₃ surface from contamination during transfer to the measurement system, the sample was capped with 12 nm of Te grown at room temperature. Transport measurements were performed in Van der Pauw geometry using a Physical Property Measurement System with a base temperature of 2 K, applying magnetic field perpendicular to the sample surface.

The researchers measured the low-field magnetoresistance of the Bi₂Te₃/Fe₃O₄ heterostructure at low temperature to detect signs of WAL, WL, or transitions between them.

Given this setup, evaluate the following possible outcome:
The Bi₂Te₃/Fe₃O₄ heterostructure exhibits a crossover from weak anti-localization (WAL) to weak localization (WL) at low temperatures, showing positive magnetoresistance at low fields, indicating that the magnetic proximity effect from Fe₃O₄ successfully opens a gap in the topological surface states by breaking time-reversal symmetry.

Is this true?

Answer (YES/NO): NO